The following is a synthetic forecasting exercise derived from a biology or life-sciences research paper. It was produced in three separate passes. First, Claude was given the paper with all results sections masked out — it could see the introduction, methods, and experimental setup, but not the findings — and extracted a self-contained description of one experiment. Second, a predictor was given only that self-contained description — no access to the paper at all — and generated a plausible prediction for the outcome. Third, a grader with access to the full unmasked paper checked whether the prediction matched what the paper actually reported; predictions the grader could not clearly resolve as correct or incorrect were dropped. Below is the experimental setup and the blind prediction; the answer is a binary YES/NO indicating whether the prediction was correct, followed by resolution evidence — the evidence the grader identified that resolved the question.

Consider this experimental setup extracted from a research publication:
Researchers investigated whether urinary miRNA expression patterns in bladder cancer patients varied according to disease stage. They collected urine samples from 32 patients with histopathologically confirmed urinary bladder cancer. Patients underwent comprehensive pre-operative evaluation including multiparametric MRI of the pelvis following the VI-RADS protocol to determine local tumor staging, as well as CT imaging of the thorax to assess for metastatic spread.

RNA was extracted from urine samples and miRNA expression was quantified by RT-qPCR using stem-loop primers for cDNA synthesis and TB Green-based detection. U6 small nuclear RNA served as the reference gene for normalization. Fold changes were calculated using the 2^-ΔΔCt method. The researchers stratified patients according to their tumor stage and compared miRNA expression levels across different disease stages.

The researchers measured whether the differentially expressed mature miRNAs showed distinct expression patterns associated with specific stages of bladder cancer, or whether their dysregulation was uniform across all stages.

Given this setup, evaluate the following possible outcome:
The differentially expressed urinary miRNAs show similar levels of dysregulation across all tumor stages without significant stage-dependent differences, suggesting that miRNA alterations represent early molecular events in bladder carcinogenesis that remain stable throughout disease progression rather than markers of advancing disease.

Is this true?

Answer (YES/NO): NO